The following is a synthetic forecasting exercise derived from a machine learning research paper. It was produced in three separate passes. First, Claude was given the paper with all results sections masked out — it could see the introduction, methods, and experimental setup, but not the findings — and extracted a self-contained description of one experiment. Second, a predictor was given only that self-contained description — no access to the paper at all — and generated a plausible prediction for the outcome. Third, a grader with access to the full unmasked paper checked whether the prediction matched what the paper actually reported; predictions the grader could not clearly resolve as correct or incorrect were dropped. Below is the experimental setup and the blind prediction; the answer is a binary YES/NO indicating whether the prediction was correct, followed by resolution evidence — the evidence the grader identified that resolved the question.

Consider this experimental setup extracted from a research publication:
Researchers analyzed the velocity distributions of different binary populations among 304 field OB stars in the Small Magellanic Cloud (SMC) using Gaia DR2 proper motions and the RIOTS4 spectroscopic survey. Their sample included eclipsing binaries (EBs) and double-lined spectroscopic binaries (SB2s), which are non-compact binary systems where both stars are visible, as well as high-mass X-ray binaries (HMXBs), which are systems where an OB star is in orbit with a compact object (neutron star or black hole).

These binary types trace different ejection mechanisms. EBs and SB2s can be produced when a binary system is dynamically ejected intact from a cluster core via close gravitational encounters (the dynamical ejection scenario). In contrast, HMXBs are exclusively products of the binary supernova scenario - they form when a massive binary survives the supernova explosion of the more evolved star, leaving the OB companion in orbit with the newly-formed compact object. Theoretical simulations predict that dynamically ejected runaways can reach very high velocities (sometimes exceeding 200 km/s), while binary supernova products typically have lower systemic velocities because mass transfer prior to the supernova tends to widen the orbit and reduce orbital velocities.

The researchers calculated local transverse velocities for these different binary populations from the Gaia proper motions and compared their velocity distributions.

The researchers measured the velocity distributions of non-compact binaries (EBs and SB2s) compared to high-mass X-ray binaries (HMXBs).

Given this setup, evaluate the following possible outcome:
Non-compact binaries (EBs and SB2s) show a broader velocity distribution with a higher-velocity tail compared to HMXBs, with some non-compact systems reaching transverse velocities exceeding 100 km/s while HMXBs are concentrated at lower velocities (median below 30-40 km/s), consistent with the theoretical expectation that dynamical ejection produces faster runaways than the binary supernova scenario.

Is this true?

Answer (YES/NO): YES